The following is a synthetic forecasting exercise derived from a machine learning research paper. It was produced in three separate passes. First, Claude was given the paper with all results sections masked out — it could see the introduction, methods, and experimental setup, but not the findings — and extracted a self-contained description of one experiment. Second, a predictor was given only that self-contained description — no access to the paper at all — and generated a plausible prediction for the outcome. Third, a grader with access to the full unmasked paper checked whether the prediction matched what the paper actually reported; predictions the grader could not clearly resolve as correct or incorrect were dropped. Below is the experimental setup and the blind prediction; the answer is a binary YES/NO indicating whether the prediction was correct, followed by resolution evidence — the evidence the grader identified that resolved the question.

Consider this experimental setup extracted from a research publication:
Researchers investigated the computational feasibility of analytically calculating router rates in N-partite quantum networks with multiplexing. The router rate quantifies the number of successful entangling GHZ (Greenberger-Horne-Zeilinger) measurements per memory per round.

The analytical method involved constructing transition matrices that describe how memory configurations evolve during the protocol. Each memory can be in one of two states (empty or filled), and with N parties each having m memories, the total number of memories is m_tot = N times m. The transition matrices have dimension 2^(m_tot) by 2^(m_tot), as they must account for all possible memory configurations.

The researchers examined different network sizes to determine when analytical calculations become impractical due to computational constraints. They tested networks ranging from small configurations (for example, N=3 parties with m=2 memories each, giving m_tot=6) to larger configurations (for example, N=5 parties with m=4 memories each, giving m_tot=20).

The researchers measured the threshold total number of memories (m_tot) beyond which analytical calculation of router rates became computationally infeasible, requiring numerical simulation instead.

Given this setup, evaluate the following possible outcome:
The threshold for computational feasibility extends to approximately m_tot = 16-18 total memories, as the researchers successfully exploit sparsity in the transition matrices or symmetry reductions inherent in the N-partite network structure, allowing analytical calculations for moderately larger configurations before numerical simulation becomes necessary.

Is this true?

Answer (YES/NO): NO